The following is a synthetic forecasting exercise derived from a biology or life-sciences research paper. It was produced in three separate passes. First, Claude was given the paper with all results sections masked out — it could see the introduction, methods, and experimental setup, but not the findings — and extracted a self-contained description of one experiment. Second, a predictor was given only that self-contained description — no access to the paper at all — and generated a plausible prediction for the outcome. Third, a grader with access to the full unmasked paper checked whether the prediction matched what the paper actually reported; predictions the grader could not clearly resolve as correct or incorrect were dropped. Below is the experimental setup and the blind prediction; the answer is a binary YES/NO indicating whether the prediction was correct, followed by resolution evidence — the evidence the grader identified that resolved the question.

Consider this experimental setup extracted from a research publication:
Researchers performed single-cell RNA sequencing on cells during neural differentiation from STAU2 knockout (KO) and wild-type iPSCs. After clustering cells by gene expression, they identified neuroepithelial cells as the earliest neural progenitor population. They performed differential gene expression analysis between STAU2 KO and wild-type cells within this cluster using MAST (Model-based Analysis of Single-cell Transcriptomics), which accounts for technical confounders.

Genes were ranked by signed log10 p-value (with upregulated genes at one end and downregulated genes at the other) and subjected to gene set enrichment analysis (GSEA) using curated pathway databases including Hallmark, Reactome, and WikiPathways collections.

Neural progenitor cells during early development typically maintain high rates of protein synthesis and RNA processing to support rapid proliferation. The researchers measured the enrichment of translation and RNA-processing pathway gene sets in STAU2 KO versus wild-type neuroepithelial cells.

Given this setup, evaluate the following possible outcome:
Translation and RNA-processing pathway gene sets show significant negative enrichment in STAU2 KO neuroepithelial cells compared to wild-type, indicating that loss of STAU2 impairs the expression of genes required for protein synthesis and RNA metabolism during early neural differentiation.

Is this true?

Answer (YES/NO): YES